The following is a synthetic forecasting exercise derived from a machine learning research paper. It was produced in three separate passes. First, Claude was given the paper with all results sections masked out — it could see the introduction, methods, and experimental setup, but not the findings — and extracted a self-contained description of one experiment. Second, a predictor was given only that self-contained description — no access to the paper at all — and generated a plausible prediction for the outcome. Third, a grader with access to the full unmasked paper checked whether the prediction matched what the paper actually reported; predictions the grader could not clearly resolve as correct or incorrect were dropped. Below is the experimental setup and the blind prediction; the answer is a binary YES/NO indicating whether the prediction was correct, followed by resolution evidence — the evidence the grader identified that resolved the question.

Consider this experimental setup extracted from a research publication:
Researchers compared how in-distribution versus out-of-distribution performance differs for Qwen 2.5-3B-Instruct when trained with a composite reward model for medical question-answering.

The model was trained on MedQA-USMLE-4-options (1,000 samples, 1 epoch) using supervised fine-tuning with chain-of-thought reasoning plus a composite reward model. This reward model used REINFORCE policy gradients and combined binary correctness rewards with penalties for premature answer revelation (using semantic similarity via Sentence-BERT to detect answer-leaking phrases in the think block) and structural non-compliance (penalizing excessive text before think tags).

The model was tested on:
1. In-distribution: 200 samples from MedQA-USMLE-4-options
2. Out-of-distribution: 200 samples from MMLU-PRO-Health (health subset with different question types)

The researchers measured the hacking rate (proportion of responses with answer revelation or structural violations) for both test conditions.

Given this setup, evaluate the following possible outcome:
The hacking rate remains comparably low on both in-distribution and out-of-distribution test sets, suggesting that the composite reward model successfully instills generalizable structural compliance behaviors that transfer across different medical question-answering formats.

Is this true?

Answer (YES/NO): NO